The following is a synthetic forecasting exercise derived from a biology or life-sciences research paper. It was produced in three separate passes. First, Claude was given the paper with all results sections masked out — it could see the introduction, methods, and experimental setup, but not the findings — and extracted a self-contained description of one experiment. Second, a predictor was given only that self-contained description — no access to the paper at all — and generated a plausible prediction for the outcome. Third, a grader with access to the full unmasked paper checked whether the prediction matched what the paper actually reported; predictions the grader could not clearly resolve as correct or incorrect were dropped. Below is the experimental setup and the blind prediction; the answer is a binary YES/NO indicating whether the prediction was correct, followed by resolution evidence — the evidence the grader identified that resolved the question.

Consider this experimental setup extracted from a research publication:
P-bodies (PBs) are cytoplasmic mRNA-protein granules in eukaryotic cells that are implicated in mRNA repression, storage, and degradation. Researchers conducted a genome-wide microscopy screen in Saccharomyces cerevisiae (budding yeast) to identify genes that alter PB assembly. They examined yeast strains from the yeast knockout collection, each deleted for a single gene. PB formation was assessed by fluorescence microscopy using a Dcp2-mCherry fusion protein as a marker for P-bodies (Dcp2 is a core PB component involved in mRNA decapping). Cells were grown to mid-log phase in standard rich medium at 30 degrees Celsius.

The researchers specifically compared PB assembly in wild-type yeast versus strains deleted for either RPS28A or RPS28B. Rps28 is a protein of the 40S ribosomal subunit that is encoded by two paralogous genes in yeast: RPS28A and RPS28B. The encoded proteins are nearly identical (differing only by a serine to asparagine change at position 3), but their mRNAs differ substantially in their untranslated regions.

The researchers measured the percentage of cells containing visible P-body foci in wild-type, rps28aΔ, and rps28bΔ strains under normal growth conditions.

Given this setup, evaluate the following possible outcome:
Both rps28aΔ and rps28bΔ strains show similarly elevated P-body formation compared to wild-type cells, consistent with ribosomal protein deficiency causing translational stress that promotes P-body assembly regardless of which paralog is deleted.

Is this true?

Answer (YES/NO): NO